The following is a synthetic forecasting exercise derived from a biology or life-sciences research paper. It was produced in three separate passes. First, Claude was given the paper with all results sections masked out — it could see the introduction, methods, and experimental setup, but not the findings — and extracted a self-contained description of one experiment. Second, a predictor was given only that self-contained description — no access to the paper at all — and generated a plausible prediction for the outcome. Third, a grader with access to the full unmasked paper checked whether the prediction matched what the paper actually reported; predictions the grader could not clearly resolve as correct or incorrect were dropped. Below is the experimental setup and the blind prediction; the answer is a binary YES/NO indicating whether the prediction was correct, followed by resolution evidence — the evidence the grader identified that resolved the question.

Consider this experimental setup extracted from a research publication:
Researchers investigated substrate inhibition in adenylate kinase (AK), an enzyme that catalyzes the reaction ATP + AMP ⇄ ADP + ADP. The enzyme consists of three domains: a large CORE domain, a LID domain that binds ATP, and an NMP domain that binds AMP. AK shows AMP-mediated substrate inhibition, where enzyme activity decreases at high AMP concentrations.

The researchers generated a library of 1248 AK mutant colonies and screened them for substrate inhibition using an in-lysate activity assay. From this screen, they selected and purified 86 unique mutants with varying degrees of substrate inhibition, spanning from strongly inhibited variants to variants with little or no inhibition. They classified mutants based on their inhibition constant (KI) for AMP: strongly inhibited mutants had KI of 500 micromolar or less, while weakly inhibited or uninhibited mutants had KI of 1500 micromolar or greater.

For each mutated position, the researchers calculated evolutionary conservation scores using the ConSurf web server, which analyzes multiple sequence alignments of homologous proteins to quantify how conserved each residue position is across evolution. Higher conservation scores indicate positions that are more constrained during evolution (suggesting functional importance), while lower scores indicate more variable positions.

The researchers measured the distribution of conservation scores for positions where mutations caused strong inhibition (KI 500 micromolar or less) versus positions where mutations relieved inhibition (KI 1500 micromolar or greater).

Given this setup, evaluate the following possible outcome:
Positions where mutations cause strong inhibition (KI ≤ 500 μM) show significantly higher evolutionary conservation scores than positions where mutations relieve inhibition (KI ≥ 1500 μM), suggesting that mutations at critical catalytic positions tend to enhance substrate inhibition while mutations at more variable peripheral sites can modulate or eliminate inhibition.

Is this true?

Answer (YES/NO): NO